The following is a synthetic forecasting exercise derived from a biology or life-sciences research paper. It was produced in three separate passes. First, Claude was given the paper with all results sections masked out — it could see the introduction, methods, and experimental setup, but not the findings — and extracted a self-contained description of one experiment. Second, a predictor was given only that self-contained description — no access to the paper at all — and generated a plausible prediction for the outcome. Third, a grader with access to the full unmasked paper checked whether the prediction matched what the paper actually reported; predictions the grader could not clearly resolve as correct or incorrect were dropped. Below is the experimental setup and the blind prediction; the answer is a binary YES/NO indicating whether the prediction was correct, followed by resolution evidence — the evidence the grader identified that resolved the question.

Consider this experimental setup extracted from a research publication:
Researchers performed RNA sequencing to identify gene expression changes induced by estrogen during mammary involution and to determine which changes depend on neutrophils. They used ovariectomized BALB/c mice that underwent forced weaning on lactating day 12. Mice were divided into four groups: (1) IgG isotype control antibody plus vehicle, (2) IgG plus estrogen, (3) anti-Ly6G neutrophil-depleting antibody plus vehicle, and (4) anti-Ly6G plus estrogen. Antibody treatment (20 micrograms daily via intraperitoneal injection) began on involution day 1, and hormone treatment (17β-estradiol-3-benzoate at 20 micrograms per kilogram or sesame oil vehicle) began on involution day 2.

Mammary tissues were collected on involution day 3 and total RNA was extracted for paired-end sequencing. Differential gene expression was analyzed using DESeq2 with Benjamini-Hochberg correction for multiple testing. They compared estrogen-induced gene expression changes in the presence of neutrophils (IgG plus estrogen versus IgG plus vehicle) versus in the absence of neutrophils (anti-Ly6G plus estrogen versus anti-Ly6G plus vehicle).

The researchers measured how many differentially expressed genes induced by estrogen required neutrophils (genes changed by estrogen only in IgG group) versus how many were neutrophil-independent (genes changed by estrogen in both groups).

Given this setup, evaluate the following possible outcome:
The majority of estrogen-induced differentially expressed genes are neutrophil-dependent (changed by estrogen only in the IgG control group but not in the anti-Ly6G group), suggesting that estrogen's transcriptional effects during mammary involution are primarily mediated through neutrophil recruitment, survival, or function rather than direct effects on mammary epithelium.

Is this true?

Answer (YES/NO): YES